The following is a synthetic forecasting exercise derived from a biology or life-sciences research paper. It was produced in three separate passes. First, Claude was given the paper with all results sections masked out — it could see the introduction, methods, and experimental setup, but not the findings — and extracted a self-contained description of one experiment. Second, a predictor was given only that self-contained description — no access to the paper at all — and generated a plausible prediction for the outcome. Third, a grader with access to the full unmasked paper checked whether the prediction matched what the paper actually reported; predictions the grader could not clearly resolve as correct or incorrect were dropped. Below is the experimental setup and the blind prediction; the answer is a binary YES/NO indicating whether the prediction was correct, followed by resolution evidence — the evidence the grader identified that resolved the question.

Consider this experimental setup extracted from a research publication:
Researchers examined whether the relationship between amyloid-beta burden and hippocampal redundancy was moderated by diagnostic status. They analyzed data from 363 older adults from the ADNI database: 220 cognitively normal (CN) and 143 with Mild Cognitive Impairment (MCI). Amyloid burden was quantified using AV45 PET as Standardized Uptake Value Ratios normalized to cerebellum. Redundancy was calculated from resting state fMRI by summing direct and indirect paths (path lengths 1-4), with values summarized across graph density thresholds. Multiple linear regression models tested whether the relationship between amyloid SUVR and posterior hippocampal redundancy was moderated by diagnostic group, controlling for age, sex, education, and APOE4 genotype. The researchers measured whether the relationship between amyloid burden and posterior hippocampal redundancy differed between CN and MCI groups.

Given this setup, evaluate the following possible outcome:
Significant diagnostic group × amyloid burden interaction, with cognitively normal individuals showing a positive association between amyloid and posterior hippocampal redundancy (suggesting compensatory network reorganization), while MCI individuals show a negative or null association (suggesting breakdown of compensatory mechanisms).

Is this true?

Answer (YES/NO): NO